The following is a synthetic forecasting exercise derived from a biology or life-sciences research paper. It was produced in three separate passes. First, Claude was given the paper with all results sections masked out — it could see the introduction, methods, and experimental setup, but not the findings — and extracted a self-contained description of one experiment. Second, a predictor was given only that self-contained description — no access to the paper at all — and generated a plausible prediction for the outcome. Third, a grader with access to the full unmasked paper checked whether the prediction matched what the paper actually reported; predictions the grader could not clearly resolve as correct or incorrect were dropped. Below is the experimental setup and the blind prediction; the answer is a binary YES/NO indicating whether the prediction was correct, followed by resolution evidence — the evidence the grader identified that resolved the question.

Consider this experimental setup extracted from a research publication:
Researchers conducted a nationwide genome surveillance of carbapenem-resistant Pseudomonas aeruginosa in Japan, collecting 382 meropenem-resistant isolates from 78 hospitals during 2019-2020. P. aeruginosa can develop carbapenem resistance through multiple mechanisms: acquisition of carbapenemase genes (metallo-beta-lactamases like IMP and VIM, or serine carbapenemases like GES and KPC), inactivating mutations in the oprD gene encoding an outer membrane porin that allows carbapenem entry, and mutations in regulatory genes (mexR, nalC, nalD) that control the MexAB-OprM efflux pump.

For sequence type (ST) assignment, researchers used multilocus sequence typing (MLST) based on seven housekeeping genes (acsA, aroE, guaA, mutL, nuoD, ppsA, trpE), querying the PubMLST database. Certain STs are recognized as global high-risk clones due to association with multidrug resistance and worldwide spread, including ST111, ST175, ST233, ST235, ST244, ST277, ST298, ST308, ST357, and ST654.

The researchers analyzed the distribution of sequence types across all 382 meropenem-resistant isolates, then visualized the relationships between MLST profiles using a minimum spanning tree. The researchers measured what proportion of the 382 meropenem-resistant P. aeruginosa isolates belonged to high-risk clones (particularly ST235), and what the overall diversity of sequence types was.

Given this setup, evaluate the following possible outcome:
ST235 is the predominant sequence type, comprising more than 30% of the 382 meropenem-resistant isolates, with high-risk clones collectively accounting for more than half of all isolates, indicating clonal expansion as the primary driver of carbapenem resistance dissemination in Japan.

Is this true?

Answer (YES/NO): NO